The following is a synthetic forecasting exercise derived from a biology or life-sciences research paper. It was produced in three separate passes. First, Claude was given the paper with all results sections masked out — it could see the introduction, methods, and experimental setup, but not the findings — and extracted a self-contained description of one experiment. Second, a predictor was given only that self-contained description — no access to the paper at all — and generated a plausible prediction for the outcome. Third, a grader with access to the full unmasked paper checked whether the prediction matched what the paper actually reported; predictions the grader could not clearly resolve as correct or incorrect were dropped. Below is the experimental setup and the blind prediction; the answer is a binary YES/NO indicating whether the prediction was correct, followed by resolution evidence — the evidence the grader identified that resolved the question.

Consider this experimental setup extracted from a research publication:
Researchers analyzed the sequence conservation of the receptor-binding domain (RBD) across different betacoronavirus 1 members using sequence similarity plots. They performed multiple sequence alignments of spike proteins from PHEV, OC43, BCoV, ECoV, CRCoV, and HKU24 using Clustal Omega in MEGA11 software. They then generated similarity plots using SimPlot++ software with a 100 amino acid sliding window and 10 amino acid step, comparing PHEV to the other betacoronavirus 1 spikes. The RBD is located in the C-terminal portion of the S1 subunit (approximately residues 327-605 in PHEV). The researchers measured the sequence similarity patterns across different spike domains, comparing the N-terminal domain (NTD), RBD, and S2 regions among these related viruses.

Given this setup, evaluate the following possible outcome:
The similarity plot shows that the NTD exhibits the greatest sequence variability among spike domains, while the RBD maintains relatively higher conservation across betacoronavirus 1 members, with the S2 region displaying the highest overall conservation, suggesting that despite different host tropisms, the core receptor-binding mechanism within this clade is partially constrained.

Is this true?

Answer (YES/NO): NO